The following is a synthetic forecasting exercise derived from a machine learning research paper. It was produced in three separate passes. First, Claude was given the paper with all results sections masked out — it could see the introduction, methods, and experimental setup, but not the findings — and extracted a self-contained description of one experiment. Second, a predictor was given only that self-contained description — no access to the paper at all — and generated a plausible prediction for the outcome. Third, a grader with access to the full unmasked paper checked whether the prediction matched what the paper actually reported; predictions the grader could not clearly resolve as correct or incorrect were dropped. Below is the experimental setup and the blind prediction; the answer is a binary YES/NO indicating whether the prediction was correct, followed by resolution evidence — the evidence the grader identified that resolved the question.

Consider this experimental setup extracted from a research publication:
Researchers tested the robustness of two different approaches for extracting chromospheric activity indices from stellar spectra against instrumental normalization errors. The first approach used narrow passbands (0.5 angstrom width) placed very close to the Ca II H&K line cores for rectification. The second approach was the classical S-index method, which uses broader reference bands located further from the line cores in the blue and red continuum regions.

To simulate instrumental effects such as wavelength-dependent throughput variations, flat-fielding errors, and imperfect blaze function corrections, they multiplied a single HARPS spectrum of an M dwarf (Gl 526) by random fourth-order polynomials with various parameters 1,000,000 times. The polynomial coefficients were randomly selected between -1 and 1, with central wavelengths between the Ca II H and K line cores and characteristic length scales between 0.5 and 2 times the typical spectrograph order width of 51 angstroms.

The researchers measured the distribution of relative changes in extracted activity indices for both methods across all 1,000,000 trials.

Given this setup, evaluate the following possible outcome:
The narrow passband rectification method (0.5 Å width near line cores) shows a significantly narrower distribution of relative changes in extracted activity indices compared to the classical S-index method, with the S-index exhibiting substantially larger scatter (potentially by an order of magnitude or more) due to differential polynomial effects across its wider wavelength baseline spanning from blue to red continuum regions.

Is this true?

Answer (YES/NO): YES